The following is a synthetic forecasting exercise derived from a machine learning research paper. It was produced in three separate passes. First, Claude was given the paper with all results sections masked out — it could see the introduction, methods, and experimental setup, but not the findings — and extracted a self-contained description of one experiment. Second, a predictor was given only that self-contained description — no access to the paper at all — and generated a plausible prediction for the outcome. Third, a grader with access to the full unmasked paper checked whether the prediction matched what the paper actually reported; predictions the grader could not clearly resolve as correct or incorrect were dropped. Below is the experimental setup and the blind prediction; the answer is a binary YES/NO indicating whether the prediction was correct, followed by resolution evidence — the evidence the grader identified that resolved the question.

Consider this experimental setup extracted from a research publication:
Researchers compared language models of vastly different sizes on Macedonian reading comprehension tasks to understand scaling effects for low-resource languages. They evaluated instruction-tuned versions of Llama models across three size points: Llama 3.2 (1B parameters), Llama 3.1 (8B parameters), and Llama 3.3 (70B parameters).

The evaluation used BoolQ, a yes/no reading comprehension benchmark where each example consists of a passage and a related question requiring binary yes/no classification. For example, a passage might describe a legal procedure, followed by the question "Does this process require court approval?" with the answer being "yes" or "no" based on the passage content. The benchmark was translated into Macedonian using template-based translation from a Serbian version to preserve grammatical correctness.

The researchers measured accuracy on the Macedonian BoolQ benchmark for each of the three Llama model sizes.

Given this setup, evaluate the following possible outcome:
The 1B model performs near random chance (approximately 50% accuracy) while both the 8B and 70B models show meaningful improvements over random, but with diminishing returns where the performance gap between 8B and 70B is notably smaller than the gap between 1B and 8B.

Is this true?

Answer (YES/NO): NO